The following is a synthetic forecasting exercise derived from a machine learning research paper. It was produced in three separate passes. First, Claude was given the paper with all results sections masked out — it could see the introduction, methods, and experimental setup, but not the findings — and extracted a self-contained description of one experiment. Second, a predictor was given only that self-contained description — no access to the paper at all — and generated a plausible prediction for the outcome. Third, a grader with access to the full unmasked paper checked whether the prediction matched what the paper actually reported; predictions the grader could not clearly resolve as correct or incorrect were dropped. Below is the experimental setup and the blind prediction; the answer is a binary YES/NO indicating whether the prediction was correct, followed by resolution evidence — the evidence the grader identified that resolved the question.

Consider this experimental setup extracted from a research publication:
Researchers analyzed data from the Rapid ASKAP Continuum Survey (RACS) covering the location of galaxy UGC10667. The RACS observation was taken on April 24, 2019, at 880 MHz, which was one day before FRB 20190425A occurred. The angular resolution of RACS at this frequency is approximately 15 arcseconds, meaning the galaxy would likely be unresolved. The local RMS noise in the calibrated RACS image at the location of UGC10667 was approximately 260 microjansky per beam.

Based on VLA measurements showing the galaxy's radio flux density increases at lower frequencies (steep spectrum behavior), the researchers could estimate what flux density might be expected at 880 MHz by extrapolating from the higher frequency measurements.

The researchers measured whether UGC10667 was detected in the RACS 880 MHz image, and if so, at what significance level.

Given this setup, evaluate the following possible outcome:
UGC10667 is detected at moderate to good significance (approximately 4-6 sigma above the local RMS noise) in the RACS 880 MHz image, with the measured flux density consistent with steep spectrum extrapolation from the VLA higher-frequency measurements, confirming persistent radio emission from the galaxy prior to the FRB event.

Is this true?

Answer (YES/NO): NO